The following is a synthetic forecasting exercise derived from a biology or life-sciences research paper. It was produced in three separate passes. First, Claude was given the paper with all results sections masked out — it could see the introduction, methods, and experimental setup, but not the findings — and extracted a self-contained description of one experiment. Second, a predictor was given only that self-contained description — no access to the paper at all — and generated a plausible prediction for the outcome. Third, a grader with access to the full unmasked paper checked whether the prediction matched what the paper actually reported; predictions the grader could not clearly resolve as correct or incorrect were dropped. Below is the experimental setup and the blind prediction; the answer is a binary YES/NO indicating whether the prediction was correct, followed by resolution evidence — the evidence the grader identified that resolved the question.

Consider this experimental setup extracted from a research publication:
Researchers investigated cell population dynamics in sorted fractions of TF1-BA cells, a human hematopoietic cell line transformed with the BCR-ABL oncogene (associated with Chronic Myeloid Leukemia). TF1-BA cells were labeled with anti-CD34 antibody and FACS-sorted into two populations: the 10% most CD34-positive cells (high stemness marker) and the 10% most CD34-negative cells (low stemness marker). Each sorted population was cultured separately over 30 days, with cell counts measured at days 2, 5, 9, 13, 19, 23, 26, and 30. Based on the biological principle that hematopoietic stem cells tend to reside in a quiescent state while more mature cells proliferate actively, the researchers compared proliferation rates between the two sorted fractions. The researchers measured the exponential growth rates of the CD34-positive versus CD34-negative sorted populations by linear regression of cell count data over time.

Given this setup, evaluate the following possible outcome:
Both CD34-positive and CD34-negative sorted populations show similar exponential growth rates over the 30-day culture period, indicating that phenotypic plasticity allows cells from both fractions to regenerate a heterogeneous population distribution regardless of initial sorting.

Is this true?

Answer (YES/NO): YES